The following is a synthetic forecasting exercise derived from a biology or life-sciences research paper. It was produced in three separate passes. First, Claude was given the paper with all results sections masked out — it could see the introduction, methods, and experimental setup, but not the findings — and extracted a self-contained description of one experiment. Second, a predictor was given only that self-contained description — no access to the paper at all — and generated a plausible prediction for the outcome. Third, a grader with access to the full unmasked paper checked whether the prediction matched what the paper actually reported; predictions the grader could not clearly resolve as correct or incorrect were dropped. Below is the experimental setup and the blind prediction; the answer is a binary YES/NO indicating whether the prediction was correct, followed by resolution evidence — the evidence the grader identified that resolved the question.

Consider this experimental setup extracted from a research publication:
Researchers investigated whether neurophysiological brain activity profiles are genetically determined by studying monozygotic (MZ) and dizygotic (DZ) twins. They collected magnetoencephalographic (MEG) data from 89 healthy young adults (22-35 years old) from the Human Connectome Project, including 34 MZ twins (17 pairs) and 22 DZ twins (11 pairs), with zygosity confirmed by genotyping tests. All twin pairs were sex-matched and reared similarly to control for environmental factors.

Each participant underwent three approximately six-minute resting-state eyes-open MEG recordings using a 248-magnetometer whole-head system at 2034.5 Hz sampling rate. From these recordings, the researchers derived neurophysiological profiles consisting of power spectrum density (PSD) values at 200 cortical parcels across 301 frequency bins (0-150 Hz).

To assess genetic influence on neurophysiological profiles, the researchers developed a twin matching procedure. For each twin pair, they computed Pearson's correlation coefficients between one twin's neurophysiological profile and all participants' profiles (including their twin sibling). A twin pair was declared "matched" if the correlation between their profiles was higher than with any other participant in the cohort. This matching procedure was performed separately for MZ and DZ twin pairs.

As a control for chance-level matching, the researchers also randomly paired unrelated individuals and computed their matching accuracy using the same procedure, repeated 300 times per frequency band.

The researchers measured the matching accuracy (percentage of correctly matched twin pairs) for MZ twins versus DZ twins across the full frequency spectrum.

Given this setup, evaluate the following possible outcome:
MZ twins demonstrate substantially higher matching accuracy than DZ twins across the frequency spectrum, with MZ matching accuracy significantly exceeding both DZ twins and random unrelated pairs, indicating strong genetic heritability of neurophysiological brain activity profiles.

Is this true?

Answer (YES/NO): YES